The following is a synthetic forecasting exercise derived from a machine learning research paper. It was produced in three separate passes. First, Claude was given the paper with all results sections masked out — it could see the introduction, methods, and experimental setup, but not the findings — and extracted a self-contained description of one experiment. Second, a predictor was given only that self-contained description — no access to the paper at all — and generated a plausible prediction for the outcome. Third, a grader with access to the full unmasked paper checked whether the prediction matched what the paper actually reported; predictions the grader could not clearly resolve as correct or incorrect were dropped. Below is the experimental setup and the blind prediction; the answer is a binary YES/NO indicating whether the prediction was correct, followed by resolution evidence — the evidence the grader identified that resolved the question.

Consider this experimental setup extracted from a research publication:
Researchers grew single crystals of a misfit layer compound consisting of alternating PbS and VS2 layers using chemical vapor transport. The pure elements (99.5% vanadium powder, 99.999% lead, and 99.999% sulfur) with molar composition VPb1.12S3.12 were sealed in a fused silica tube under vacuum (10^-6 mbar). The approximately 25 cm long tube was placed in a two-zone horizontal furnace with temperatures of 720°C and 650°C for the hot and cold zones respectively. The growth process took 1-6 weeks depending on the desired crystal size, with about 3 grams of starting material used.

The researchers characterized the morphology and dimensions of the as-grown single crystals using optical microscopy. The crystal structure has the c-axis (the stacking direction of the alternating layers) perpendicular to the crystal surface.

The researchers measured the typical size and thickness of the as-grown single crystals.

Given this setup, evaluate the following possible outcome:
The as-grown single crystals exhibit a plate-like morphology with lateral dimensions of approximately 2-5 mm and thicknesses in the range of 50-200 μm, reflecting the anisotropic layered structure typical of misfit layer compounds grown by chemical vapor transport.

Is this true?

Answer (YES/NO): NO